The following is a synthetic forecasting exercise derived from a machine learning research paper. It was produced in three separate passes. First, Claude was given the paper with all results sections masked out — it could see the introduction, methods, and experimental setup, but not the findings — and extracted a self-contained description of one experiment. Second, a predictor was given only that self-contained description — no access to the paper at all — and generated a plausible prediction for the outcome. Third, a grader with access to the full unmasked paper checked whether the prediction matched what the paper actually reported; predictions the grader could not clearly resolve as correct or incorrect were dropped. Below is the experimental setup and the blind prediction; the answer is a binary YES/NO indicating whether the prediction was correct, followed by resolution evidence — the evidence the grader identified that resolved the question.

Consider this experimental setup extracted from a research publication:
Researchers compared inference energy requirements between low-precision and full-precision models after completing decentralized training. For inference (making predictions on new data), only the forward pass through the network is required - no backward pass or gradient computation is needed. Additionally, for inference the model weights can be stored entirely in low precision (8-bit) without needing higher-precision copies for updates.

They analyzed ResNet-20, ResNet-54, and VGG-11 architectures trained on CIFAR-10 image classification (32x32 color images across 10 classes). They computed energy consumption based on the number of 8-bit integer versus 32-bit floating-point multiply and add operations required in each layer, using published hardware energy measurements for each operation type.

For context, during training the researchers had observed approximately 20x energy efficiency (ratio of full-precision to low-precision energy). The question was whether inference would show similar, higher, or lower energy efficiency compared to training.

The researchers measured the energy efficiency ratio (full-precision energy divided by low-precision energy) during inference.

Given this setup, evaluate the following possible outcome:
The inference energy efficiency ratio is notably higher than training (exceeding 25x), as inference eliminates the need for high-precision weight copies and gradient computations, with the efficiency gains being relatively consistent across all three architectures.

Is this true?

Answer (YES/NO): NO